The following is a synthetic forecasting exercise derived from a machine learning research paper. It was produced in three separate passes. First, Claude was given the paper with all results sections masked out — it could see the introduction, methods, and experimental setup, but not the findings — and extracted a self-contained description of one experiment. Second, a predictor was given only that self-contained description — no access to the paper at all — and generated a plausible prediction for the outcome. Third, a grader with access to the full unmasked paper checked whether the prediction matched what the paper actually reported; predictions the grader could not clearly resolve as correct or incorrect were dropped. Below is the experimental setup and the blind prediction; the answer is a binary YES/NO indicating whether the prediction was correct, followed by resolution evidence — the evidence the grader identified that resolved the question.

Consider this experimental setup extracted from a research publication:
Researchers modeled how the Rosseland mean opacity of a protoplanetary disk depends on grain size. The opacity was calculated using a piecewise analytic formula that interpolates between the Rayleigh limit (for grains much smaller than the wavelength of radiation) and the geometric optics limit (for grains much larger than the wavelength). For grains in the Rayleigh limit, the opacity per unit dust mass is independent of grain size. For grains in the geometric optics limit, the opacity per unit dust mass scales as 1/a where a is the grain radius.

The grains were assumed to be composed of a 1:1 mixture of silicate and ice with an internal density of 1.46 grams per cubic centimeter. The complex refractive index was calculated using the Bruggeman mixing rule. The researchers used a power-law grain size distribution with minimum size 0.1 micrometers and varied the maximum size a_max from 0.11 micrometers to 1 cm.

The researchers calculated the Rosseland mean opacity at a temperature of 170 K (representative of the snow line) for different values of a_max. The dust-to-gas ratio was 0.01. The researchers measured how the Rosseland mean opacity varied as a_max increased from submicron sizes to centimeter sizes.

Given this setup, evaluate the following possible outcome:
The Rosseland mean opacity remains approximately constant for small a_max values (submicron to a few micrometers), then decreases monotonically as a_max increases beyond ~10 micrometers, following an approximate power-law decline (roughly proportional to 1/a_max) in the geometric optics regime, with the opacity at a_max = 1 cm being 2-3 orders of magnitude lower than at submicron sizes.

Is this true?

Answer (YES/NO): NO